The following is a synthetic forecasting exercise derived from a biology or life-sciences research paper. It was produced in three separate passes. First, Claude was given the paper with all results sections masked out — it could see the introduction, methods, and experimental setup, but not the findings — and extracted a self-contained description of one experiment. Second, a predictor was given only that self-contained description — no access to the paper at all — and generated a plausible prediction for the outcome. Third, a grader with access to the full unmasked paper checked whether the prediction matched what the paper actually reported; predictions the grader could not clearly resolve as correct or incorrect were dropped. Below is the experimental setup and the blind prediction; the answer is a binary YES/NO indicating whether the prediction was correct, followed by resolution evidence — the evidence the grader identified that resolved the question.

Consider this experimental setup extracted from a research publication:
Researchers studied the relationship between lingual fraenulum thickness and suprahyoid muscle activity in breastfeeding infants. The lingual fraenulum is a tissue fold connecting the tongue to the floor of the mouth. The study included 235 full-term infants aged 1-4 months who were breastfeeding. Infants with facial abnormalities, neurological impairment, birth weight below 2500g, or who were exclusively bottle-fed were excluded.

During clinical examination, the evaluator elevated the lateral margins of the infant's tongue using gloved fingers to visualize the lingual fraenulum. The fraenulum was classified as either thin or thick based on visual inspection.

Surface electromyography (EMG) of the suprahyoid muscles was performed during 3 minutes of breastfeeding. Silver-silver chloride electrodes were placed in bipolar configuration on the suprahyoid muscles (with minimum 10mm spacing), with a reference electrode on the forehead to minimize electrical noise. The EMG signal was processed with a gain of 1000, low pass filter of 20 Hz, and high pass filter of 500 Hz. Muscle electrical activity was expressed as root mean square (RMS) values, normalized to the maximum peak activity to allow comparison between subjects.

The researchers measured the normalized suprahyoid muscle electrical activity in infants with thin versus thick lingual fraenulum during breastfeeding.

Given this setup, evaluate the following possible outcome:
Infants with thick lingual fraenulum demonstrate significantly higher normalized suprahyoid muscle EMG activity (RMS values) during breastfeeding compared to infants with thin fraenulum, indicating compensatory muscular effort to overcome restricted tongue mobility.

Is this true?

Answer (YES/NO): NO